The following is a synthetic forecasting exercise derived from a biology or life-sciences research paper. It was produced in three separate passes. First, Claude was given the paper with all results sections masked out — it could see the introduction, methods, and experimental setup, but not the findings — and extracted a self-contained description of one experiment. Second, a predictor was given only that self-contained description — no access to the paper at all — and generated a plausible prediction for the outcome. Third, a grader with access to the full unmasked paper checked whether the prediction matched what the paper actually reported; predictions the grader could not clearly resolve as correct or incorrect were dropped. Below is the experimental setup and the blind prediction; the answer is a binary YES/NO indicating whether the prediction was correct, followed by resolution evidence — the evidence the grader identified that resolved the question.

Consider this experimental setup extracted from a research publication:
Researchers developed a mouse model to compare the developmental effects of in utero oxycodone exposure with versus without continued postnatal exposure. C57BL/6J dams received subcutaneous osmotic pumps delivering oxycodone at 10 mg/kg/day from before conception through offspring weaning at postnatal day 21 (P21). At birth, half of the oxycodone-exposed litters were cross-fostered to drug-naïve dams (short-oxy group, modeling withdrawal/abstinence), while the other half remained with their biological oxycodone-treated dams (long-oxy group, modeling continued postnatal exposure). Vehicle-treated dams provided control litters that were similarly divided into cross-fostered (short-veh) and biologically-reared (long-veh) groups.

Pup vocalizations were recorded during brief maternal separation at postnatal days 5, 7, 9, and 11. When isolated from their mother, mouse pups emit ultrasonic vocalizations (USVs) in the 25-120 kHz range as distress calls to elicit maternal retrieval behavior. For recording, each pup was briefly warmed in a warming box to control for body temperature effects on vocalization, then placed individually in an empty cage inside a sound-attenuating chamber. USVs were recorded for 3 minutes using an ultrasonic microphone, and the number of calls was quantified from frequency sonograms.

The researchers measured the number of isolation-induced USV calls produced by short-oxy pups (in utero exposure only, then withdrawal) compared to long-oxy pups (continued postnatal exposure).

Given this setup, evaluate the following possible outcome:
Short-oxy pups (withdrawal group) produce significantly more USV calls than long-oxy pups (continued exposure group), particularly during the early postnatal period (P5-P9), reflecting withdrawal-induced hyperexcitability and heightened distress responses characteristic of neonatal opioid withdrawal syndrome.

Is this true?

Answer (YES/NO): NO